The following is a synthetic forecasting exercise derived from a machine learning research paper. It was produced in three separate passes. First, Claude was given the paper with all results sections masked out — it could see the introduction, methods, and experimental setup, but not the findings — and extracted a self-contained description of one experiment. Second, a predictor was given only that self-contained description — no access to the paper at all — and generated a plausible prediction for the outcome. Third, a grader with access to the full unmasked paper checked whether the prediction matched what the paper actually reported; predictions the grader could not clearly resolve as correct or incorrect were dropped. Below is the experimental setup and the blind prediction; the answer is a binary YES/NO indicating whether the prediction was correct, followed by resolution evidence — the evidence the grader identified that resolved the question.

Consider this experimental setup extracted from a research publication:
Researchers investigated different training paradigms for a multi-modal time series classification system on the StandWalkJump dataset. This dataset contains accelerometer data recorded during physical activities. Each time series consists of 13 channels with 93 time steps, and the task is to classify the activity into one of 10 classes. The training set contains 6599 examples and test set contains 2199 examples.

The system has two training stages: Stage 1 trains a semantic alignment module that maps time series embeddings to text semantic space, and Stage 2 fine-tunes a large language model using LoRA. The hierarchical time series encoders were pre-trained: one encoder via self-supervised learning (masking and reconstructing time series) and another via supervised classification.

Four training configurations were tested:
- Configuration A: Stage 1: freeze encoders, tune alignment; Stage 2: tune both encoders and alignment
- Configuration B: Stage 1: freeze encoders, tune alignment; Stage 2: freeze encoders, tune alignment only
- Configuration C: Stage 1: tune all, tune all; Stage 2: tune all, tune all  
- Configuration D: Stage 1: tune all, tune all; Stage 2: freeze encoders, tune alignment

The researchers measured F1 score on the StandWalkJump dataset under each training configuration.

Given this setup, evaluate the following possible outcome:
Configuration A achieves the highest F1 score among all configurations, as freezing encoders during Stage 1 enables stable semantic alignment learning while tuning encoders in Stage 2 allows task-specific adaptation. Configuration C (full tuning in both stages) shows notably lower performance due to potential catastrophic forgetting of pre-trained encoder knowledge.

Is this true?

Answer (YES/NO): NO